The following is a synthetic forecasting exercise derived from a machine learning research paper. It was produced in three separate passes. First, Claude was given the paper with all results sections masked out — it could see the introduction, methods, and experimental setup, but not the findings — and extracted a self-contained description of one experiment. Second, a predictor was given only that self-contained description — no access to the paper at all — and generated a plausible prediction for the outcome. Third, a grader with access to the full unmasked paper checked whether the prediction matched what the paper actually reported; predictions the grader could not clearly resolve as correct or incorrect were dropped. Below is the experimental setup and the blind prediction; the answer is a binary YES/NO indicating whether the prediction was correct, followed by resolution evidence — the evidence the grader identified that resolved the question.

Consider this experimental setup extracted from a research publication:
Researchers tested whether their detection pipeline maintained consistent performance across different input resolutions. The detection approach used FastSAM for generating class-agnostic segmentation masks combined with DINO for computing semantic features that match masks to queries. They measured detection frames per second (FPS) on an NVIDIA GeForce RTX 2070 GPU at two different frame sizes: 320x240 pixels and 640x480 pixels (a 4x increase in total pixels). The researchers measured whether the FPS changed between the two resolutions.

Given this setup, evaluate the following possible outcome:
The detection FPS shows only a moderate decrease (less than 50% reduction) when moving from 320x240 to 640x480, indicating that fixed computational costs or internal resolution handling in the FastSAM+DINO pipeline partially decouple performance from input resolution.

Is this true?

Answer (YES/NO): NO